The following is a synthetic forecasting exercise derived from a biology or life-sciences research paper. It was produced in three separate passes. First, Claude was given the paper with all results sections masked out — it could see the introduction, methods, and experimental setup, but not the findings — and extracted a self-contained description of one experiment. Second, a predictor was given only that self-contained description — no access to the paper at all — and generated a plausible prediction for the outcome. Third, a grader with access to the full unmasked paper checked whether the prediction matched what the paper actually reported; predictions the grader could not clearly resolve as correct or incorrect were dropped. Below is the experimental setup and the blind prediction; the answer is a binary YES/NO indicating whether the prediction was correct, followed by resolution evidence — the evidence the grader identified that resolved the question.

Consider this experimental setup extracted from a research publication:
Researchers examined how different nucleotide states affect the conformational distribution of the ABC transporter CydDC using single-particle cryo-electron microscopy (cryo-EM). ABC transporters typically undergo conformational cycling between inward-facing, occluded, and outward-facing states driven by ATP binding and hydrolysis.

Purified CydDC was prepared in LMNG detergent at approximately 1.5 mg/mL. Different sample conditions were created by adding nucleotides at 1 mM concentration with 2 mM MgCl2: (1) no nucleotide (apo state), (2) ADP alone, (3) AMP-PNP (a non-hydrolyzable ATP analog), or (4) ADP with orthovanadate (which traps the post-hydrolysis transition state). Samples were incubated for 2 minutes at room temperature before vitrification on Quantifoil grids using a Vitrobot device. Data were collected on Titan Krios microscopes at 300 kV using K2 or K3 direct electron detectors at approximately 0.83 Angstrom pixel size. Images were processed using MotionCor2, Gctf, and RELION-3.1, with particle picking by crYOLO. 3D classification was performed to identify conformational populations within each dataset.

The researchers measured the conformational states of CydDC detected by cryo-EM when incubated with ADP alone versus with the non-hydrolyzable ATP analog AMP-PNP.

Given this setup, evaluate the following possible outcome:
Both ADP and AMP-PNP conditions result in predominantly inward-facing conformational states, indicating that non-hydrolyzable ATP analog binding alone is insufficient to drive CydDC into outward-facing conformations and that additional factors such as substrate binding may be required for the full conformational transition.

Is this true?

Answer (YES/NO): YES